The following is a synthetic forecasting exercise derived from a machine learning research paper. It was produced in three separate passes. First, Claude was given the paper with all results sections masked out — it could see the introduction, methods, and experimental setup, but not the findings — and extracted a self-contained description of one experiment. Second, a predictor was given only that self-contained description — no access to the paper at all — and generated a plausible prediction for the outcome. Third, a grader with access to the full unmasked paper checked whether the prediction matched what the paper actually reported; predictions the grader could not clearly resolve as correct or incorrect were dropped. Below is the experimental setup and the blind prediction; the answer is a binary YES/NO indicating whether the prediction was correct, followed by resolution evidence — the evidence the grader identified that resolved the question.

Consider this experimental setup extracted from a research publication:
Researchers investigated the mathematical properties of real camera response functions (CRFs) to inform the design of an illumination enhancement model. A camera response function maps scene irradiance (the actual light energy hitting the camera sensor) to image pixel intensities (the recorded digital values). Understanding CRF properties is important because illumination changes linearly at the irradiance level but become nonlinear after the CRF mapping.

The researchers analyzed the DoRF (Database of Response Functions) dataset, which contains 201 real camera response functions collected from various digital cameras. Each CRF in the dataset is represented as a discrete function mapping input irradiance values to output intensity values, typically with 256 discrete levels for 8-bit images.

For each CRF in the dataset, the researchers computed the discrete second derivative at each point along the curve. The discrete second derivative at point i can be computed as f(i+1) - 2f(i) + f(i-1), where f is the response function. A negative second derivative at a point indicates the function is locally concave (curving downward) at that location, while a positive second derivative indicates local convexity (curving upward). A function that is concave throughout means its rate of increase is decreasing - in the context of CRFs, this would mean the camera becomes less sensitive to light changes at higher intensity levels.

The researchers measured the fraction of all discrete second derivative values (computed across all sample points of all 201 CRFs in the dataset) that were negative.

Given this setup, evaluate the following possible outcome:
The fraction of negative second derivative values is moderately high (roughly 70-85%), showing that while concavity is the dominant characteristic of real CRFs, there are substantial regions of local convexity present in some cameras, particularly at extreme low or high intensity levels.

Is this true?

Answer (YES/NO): NO